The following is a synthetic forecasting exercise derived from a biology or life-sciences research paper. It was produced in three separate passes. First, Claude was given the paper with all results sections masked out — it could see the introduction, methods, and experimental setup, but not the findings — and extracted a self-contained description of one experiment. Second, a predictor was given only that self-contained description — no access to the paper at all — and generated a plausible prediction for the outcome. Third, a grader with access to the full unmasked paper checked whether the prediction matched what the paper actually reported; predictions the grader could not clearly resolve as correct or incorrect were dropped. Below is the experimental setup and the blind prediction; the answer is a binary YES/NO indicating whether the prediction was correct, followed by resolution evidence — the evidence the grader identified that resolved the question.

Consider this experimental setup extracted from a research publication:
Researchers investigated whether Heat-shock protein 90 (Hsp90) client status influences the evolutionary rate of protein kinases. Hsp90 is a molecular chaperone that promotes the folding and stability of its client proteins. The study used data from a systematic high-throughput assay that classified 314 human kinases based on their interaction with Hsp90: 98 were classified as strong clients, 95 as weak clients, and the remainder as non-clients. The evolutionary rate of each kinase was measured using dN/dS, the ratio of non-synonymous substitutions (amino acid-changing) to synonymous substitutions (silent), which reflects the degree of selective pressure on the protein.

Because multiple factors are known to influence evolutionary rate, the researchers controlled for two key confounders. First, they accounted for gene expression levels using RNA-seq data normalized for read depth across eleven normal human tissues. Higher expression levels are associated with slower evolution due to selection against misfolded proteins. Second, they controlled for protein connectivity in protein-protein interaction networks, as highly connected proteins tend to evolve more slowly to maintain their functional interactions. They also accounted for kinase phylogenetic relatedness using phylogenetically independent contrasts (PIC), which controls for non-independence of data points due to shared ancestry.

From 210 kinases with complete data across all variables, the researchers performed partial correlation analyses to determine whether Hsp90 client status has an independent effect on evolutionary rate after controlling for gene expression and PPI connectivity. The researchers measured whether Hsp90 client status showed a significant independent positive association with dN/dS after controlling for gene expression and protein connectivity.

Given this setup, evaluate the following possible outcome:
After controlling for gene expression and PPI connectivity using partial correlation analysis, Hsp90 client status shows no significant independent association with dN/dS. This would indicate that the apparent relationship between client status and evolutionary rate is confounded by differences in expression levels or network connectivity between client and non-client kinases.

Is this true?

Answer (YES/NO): NO